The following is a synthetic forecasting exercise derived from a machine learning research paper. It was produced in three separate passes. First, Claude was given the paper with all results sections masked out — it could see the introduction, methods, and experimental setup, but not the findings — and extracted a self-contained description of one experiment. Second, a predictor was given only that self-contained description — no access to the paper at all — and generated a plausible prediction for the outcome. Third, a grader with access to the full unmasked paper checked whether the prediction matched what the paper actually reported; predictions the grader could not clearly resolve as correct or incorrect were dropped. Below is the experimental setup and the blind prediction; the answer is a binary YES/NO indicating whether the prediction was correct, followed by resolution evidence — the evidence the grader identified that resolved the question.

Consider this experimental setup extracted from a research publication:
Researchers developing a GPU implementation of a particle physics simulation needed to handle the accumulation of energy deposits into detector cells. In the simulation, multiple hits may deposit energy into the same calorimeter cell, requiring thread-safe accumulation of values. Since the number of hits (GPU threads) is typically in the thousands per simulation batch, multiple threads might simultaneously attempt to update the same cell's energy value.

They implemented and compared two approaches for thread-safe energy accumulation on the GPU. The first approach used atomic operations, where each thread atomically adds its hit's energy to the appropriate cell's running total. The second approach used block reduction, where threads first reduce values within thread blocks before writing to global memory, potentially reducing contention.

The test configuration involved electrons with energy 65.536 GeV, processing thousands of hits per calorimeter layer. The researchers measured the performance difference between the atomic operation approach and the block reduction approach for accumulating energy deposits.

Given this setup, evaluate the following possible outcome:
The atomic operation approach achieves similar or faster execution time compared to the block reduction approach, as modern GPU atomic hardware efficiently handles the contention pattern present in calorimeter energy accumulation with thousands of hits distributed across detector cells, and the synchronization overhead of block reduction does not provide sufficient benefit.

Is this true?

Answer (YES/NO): YES